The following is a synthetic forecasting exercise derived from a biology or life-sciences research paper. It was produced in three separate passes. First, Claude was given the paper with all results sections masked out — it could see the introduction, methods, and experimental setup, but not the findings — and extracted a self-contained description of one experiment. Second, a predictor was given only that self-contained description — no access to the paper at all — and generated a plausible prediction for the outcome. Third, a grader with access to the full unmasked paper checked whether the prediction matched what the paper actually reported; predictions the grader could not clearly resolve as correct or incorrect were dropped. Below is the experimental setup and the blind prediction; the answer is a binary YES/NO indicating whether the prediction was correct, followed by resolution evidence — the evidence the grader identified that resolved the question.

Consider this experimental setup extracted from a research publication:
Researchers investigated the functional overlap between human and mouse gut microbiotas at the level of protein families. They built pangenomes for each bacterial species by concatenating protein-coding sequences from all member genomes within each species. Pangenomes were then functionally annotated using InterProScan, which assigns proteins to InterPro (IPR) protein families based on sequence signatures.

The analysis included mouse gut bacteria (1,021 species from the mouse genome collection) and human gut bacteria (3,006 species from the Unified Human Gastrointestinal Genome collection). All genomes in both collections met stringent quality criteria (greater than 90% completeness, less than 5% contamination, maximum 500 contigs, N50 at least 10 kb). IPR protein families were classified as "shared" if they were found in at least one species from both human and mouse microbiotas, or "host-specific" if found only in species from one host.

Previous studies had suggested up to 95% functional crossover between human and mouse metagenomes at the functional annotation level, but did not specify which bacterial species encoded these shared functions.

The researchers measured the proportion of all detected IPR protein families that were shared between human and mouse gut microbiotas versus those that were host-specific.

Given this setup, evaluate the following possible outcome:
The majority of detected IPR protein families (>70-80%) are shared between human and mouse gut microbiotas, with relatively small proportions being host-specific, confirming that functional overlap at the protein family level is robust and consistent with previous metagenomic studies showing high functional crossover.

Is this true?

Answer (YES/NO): YES